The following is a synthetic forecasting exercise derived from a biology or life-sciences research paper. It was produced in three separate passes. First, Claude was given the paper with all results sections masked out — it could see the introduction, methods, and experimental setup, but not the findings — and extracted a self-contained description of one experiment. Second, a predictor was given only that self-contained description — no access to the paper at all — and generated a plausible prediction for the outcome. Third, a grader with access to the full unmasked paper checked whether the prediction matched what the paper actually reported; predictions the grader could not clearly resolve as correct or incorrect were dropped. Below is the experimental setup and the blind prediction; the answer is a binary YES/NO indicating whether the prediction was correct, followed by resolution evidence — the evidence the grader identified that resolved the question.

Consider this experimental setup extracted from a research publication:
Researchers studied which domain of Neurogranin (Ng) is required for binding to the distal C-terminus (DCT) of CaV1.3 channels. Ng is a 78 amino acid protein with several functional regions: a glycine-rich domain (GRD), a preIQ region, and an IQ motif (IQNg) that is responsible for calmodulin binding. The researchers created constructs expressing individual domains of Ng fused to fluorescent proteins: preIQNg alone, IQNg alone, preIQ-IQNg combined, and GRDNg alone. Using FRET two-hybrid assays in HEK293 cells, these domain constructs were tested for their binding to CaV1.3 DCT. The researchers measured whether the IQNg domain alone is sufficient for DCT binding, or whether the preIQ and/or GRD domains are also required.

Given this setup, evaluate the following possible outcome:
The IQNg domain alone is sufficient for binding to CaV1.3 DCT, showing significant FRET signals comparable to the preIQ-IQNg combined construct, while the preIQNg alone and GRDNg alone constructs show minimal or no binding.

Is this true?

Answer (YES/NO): YES